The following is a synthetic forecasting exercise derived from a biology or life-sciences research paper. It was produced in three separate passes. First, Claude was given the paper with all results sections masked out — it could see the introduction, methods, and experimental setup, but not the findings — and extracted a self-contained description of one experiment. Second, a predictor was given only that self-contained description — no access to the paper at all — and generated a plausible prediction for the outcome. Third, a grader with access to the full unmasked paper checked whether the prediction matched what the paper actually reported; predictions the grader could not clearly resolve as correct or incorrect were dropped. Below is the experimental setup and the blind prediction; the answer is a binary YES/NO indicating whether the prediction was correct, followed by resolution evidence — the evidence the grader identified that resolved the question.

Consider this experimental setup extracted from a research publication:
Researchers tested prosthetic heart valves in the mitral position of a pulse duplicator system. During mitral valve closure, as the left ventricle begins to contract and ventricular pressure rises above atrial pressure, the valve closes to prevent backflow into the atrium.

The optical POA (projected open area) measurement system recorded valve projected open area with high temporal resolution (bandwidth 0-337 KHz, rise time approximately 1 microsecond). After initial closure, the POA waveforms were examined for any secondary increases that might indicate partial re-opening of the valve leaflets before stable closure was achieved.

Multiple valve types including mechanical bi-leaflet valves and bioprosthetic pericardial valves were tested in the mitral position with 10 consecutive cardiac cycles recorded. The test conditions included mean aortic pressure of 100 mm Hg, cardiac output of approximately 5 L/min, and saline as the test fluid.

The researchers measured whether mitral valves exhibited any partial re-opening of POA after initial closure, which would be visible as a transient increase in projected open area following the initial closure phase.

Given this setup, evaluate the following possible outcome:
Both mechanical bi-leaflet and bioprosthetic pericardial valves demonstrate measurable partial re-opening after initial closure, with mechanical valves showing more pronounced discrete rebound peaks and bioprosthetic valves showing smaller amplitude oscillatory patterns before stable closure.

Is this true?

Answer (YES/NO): NO